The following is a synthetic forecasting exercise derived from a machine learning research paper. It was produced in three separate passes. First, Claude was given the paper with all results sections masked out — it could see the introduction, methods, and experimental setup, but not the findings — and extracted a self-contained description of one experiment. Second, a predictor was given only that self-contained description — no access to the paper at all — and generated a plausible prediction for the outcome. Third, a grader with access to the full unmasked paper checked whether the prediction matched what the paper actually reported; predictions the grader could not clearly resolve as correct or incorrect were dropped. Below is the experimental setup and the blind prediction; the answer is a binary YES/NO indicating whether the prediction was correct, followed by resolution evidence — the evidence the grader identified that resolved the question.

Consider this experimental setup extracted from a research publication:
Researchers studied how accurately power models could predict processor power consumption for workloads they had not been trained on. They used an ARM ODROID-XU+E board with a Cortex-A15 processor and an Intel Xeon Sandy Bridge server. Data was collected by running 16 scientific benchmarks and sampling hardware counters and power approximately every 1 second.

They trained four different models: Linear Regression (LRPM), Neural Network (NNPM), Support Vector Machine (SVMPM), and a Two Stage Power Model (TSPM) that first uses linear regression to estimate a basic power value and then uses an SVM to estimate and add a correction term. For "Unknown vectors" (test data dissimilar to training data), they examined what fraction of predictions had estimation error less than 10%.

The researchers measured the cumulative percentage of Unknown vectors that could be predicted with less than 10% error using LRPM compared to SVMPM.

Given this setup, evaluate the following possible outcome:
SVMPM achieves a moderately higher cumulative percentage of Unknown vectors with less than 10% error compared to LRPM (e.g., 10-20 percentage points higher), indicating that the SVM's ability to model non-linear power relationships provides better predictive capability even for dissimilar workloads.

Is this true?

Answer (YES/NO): NO